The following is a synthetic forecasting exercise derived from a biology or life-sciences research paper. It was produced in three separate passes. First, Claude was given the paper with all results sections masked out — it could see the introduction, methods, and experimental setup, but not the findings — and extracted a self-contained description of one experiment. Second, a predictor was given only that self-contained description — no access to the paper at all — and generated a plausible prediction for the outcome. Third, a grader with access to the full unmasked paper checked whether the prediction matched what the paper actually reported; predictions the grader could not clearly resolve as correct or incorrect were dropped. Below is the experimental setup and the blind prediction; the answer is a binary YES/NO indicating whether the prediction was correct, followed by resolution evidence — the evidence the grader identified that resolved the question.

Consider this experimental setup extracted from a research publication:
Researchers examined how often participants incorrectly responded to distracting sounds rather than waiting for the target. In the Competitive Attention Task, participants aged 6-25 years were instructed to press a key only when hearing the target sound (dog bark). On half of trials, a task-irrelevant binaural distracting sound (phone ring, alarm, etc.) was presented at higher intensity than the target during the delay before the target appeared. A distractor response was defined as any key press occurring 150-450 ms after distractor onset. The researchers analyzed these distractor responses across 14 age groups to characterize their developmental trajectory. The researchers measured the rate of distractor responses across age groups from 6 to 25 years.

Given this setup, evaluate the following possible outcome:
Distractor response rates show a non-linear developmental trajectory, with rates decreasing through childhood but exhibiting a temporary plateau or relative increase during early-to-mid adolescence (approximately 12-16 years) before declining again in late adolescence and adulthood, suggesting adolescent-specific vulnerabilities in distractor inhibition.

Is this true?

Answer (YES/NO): NO